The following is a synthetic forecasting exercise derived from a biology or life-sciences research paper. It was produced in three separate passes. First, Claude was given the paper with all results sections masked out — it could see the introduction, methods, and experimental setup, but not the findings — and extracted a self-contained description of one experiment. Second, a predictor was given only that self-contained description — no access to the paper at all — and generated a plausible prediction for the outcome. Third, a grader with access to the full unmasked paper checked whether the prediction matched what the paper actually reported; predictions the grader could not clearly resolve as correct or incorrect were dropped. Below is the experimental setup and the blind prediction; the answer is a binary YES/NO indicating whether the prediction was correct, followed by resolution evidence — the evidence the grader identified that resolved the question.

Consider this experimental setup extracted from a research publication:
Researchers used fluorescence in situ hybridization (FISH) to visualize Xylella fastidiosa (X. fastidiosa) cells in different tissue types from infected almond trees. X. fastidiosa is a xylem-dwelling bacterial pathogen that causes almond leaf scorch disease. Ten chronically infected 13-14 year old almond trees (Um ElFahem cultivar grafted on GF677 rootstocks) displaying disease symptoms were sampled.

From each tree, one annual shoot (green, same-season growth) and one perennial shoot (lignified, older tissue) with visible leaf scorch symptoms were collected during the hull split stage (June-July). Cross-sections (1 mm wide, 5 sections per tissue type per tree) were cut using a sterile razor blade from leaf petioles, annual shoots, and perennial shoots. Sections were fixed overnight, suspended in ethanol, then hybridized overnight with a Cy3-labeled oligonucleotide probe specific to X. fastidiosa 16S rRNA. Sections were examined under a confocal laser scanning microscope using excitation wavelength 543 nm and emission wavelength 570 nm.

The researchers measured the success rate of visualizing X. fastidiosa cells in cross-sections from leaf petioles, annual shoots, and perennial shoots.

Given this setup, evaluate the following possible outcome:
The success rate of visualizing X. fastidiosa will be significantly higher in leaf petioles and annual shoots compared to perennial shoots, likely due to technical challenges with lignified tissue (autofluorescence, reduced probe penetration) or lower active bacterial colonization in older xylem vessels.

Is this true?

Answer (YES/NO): YES